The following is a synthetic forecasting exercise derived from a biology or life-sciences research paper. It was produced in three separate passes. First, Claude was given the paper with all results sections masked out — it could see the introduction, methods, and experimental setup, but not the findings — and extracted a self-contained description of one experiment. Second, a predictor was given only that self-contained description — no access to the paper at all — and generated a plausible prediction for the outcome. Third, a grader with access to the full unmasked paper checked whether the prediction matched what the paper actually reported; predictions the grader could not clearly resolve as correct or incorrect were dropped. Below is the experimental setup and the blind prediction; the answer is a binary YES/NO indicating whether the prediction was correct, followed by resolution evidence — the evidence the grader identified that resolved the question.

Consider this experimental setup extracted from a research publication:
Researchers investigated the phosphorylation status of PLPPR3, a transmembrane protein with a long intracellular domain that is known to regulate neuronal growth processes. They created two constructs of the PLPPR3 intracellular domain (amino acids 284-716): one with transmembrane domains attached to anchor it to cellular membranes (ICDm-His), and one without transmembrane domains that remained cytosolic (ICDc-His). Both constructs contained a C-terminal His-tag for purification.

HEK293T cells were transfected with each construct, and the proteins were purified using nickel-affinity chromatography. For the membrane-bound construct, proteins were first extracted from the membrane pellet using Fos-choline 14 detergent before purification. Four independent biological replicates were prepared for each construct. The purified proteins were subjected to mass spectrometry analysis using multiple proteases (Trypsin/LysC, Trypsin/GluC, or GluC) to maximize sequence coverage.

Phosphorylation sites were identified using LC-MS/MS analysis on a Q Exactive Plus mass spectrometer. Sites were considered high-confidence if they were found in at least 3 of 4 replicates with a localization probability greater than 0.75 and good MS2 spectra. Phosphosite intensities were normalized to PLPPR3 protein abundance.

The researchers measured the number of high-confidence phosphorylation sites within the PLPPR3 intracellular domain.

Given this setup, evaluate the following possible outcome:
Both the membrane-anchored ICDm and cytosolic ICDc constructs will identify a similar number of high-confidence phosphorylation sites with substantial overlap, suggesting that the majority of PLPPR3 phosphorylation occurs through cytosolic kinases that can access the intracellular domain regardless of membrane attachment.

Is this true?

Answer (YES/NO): NO